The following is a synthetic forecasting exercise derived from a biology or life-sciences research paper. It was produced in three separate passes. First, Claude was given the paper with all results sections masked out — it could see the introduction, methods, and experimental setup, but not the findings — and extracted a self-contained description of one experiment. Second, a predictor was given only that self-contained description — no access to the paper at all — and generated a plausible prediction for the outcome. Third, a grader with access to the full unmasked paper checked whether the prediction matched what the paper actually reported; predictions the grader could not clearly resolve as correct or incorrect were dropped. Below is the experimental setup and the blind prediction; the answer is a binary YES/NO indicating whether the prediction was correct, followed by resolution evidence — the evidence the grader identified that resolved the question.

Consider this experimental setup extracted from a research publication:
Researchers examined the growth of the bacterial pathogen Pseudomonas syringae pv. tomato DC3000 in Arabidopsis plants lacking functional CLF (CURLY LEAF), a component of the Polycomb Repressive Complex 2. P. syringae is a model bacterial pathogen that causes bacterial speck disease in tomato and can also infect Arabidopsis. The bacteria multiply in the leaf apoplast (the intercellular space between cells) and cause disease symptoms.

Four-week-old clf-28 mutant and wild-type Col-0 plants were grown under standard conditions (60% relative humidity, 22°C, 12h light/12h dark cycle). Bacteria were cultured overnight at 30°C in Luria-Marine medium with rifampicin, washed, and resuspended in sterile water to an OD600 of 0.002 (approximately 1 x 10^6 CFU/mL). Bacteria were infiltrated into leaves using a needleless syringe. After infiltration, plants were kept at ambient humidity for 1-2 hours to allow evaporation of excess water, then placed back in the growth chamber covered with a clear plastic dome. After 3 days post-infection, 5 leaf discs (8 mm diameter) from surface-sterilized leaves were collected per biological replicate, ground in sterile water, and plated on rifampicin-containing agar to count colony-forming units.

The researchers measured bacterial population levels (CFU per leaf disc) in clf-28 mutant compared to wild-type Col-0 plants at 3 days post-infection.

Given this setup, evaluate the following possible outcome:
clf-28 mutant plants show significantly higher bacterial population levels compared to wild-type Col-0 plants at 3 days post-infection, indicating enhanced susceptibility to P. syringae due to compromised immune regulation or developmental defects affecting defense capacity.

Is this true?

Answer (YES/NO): YES